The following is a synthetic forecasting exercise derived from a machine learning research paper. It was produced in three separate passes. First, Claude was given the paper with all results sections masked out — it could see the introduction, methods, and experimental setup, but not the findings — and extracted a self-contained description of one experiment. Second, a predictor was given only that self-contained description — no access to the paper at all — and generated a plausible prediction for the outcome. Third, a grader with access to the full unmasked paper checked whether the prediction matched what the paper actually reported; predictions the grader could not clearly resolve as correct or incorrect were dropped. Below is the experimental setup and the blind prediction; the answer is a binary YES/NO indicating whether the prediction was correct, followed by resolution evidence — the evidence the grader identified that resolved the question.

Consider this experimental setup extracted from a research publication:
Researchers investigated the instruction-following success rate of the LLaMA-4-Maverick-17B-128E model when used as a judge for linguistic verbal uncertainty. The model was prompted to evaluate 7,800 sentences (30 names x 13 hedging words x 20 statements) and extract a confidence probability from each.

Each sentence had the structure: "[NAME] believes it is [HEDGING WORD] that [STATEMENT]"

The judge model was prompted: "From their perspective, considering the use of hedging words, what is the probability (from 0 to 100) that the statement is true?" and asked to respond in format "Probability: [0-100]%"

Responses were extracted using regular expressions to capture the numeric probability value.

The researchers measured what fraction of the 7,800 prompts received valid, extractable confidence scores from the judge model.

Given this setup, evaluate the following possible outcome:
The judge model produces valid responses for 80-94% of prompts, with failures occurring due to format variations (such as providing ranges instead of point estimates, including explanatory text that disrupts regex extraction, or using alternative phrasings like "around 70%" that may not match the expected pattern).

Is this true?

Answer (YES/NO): NO